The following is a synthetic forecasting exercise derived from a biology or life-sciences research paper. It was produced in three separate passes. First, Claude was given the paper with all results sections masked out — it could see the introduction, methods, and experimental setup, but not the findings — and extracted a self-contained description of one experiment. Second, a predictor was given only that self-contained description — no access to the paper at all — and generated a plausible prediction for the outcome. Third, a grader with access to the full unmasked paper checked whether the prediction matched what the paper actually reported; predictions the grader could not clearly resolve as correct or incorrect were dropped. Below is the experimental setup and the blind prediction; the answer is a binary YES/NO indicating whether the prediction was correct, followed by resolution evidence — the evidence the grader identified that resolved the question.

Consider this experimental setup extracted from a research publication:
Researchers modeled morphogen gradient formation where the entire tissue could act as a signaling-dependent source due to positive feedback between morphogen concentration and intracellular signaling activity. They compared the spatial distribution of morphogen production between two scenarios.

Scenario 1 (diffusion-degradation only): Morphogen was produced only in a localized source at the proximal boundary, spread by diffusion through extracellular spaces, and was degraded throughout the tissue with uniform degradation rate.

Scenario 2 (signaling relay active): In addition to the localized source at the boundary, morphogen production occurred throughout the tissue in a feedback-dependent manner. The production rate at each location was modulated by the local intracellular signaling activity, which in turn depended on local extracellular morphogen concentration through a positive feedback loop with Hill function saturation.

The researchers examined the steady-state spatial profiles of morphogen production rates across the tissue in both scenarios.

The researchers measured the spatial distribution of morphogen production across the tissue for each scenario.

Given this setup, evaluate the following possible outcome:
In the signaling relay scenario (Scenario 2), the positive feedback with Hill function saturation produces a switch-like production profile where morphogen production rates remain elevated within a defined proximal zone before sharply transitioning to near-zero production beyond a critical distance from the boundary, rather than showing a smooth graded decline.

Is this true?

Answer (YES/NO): NO